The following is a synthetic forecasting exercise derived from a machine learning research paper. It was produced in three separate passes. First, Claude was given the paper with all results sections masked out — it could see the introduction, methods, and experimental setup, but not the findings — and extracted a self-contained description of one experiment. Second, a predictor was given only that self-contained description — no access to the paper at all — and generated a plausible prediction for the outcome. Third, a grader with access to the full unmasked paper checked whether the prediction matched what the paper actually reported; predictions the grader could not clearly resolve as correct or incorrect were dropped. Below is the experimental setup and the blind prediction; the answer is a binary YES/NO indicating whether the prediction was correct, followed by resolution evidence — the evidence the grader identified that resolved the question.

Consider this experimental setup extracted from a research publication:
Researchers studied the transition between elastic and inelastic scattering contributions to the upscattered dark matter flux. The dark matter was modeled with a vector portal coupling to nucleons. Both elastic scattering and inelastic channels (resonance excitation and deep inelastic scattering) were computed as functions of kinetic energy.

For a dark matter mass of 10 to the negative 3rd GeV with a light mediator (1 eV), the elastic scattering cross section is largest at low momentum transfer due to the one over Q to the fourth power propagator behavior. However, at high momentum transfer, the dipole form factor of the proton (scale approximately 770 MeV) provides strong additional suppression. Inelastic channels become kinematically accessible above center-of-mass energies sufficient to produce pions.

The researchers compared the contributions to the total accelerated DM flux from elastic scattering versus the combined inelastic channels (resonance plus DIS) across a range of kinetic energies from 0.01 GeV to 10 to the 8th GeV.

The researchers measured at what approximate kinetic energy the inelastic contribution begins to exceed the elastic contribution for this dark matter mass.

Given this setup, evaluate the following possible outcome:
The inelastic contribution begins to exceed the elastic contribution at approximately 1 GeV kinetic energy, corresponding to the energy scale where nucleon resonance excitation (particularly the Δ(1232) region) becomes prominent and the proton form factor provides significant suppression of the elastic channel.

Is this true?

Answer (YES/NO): NO